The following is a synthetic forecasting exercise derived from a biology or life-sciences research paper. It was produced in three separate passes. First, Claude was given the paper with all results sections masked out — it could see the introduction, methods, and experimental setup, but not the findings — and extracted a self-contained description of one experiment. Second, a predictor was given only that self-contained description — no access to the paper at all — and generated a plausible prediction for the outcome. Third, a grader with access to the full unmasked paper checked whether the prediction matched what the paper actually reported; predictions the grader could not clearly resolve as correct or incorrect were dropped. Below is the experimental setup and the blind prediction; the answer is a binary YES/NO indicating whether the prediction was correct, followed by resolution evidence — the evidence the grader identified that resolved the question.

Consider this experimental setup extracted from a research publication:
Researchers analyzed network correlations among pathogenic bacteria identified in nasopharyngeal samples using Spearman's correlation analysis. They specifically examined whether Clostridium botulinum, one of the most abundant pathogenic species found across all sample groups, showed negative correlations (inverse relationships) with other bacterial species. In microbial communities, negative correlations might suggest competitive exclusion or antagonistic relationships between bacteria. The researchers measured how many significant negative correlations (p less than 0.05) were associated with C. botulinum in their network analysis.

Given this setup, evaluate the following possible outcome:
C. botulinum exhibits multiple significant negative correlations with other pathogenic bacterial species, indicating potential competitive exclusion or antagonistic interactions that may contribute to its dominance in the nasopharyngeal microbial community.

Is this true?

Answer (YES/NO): YES